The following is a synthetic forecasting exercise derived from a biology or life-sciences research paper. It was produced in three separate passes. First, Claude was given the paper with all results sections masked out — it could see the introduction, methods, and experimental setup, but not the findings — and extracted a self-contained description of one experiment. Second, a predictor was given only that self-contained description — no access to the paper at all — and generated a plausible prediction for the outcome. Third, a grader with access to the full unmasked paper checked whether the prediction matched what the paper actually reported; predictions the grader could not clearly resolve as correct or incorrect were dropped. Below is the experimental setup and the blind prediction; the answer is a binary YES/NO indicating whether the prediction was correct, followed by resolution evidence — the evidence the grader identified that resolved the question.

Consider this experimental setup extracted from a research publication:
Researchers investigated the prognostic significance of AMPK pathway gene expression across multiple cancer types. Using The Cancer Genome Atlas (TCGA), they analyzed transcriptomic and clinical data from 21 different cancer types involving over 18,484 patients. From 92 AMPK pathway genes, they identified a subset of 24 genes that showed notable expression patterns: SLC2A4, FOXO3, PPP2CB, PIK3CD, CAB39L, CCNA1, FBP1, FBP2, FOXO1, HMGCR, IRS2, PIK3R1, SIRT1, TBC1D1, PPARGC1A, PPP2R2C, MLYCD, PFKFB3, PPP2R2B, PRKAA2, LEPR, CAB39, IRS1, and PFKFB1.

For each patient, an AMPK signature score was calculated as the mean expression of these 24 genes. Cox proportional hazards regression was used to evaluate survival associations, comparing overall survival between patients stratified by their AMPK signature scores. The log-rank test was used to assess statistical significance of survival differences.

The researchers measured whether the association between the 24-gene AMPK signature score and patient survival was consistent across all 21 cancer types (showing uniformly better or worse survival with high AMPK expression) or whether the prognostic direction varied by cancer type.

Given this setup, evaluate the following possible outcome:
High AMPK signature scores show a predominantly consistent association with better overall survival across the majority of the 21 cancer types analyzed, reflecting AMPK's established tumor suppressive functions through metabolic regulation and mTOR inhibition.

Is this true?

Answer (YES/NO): NO